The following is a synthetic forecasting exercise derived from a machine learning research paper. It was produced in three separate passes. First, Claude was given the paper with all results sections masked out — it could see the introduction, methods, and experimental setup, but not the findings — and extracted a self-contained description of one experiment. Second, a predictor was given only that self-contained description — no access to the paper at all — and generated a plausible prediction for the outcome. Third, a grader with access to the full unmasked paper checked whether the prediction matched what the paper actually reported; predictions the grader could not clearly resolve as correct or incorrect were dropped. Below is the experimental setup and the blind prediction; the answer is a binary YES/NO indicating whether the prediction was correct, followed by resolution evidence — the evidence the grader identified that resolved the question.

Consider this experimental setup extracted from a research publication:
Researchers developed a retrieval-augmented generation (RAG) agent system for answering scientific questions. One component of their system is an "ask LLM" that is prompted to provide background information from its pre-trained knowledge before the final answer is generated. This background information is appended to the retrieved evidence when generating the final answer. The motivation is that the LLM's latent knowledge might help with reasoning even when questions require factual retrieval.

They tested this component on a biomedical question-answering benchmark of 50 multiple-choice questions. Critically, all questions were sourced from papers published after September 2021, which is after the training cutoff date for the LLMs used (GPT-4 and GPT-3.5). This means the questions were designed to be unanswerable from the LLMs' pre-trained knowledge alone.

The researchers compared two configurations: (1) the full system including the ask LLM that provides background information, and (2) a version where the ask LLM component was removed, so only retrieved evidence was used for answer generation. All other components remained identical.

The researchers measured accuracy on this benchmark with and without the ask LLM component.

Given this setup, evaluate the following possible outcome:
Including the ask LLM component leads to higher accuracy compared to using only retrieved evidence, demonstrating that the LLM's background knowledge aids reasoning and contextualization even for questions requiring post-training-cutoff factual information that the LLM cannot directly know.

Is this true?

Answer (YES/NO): YES